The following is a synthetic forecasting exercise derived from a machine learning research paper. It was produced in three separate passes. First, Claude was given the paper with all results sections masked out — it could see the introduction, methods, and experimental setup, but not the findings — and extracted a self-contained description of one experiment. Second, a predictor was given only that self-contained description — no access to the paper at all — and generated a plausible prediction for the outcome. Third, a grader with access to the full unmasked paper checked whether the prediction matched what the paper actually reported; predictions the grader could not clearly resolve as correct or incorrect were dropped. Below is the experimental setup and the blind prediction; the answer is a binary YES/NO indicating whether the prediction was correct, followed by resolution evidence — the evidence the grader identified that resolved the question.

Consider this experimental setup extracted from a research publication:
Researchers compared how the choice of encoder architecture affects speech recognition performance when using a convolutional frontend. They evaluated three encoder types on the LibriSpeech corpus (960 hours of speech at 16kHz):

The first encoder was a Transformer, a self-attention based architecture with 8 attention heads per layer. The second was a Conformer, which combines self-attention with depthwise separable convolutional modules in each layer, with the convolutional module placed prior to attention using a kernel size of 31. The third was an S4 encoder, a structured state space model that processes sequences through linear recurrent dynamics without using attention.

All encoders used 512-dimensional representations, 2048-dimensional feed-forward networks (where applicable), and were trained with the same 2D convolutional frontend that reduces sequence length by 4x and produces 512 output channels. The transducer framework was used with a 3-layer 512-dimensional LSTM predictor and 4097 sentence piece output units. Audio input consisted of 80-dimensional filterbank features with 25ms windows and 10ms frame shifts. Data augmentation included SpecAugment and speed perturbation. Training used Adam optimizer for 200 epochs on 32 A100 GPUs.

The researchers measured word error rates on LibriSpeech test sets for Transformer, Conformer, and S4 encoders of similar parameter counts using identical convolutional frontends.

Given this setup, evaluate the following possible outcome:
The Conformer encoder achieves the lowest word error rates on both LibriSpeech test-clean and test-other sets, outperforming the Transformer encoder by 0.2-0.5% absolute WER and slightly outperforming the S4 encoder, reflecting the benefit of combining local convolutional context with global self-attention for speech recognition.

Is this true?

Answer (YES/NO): NO